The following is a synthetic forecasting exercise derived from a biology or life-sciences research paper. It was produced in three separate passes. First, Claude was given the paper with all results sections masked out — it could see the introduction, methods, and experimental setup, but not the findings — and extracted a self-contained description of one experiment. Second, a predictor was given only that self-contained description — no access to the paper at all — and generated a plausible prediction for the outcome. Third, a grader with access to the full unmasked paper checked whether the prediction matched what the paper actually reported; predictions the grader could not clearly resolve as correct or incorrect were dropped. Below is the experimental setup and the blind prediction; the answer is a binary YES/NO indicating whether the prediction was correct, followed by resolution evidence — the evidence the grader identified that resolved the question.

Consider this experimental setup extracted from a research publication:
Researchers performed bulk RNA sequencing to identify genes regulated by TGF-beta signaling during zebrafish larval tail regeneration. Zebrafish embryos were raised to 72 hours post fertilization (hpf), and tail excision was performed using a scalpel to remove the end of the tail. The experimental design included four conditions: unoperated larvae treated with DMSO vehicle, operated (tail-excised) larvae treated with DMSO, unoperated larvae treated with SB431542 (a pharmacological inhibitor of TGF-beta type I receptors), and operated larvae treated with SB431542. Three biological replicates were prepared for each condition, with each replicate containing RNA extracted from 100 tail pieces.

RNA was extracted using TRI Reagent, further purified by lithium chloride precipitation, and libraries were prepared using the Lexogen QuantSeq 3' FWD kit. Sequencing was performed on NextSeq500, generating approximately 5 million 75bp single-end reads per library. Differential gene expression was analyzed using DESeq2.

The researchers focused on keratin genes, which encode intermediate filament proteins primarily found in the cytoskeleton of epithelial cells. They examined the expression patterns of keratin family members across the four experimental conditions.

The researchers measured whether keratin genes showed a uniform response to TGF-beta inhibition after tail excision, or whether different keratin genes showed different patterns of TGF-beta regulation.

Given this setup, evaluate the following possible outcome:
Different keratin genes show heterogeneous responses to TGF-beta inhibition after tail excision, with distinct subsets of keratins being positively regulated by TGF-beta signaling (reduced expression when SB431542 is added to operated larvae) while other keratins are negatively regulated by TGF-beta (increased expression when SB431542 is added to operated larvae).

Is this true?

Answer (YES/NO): YES